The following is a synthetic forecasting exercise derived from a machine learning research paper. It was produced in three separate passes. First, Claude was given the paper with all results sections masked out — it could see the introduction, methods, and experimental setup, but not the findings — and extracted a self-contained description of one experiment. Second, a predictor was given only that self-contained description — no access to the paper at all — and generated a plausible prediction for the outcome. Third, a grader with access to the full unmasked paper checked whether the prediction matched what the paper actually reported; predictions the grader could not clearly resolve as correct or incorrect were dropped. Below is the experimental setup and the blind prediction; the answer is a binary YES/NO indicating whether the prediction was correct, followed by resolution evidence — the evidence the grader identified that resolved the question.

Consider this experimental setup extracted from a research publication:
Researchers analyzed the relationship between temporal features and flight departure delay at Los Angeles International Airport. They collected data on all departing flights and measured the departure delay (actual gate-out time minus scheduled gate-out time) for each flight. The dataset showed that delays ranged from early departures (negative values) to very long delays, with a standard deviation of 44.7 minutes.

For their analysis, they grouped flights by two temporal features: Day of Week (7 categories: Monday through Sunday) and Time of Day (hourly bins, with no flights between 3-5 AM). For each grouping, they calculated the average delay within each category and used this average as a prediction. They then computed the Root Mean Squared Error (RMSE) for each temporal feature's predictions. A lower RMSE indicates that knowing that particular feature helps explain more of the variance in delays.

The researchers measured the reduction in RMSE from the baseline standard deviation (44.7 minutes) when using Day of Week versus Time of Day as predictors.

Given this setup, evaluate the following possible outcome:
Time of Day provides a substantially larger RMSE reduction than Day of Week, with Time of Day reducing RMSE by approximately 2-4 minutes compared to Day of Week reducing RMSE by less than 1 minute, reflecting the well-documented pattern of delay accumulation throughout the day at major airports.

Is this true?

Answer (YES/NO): NO